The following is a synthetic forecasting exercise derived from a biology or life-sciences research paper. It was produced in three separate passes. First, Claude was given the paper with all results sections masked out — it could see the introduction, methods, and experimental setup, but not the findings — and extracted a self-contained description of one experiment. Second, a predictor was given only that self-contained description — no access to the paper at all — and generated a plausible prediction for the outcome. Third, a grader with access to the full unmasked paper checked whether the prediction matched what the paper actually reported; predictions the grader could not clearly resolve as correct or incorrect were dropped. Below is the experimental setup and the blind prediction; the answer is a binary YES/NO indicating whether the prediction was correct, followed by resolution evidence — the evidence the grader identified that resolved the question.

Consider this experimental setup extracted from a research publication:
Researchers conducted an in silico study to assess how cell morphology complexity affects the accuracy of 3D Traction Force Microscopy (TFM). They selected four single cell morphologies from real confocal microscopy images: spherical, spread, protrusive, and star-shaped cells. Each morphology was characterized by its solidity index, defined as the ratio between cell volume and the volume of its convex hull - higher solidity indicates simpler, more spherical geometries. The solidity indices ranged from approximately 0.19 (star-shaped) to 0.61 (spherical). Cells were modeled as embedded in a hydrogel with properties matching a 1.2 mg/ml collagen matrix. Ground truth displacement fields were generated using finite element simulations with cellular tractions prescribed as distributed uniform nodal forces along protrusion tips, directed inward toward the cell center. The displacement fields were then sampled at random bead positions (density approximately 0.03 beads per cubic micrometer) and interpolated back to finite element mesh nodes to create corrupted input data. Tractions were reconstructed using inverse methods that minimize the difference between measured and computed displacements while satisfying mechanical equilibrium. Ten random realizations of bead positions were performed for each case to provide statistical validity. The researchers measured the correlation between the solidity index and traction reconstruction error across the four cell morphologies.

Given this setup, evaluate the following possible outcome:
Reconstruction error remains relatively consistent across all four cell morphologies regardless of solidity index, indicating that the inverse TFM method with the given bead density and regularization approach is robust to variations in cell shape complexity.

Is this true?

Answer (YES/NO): NO